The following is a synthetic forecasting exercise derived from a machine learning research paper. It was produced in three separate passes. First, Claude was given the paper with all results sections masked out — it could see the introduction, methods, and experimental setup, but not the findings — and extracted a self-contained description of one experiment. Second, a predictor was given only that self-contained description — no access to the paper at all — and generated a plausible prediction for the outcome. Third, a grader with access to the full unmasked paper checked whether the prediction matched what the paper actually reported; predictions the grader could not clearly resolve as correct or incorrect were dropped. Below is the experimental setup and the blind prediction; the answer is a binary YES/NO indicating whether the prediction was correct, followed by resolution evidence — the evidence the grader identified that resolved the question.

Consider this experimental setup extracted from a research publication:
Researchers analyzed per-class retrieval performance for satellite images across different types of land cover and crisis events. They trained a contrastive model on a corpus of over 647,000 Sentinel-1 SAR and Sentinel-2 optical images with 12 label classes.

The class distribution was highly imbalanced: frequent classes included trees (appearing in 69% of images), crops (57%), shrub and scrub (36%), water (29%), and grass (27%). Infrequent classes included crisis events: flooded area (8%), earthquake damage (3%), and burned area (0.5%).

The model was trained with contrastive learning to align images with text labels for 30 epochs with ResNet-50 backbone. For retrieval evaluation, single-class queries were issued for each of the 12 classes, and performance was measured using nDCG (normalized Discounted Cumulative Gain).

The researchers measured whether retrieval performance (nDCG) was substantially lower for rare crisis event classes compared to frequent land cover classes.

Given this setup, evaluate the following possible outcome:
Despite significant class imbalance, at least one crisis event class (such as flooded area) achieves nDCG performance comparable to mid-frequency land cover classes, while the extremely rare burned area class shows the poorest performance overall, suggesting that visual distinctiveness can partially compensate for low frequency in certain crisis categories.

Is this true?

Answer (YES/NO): NO